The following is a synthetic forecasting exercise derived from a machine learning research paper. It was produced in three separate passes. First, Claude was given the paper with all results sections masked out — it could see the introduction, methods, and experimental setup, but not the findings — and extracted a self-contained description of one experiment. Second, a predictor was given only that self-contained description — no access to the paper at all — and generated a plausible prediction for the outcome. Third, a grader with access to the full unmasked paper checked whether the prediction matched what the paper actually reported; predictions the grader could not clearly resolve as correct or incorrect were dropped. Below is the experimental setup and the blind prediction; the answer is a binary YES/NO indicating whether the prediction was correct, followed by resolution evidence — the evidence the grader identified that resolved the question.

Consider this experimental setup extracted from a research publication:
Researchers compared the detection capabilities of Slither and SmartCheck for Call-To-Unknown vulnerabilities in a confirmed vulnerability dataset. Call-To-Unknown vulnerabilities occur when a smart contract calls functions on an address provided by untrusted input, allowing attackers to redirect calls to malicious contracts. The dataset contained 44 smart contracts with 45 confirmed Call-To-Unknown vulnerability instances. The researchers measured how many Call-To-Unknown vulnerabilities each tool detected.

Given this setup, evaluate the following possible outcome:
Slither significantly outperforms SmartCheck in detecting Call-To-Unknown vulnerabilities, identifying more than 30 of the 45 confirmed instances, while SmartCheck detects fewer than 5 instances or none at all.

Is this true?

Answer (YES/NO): NO